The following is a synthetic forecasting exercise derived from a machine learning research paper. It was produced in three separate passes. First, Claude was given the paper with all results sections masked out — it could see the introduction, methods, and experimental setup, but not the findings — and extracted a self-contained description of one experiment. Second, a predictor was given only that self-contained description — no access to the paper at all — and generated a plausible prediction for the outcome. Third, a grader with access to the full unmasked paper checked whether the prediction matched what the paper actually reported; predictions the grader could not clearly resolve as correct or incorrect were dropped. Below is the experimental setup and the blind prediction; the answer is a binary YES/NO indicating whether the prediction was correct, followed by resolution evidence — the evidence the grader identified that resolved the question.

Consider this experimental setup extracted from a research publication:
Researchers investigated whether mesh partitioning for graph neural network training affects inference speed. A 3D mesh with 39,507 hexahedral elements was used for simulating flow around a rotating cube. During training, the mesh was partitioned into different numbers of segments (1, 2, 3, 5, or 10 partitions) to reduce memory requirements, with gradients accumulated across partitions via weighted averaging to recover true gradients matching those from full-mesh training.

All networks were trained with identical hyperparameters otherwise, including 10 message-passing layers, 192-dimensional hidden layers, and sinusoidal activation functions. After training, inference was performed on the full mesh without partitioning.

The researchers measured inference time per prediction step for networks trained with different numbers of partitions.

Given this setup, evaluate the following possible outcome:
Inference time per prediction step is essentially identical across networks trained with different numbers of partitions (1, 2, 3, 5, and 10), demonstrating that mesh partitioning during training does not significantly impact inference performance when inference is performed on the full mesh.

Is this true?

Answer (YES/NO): YES